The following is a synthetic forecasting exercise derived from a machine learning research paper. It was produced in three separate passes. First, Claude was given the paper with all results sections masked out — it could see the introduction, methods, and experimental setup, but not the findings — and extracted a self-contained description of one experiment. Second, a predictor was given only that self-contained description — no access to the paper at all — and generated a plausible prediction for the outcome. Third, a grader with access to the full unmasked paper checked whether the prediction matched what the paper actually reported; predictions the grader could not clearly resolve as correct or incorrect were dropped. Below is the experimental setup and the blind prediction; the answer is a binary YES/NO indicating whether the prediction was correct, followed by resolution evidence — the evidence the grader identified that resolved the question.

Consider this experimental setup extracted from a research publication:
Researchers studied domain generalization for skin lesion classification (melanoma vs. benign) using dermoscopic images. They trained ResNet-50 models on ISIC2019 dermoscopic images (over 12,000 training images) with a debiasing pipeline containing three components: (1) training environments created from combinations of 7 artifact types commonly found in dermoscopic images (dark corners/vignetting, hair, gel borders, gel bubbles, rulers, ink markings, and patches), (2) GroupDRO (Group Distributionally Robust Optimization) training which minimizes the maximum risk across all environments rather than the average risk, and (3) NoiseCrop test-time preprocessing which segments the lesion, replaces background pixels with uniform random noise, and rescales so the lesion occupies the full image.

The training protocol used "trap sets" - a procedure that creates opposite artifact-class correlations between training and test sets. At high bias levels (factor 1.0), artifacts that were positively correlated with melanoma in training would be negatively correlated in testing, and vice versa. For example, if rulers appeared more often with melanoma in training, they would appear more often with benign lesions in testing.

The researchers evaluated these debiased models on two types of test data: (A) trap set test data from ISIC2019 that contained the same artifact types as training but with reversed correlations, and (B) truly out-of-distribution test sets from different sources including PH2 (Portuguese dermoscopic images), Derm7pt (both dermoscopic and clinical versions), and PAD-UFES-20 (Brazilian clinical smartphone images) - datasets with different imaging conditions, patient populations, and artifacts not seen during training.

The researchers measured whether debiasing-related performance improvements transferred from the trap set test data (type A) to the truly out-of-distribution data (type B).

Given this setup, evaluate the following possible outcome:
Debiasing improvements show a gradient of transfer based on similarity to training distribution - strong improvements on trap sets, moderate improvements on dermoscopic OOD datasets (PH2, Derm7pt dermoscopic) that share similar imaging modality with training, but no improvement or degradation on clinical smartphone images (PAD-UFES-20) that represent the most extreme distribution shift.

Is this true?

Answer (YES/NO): NO